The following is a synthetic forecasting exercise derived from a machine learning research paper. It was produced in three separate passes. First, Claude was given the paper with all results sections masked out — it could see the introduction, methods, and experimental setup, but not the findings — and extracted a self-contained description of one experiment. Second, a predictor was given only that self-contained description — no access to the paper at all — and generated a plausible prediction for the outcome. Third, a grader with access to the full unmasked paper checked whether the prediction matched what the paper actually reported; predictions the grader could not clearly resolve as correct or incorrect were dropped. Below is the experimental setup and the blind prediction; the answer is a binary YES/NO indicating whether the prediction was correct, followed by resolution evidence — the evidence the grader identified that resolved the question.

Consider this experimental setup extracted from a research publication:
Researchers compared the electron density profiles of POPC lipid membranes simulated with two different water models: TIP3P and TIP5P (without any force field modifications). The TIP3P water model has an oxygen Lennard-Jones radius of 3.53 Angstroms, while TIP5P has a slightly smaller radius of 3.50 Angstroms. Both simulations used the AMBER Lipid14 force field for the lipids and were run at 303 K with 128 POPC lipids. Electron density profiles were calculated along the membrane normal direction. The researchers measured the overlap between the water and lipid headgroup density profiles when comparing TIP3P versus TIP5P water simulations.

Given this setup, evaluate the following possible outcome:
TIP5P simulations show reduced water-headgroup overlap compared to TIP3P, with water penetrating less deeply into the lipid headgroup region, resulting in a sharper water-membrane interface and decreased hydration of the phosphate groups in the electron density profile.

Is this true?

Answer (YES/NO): YES